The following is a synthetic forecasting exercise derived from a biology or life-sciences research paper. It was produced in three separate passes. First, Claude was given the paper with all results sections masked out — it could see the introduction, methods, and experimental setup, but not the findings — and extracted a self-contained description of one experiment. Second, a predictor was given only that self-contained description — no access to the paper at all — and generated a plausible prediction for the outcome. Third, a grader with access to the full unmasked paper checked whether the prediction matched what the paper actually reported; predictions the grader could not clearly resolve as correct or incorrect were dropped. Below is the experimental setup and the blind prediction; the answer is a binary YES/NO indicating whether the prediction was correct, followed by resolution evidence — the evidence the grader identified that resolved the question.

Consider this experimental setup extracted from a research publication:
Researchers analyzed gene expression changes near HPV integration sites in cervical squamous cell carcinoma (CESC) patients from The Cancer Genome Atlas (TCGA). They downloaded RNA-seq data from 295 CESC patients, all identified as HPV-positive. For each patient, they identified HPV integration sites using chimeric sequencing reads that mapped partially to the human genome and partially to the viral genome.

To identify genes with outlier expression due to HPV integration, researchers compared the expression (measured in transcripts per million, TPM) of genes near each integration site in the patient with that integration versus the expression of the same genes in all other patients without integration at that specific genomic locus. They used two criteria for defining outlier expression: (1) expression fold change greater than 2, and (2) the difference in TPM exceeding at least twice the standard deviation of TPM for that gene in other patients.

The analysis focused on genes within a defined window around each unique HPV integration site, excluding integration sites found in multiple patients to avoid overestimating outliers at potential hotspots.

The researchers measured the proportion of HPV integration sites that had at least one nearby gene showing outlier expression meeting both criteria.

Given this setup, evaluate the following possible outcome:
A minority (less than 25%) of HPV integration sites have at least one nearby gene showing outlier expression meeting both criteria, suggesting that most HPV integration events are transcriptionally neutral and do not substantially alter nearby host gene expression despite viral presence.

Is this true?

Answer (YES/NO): NO